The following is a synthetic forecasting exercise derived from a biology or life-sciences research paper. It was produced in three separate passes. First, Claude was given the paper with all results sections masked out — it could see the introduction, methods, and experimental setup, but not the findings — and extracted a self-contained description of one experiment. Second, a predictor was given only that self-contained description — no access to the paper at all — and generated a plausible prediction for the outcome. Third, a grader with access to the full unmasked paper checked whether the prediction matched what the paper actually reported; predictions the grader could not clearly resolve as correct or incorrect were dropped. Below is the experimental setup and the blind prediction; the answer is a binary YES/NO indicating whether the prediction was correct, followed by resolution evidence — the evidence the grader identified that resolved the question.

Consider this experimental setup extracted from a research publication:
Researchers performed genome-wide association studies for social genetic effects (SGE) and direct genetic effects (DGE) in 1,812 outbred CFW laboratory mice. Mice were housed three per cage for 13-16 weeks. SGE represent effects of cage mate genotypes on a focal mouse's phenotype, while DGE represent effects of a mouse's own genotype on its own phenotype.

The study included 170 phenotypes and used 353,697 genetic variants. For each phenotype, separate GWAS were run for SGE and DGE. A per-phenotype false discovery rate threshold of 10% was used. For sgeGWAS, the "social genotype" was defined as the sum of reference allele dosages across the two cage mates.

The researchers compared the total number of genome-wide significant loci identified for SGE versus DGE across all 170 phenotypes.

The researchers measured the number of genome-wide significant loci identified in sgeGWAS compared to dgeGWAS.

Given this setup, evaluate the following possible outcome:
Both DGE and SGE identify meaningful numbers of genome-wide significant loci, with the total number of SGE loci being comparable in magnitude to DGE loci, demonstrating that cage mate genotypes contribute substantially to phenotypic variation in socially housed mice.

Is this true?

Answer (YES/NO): NO